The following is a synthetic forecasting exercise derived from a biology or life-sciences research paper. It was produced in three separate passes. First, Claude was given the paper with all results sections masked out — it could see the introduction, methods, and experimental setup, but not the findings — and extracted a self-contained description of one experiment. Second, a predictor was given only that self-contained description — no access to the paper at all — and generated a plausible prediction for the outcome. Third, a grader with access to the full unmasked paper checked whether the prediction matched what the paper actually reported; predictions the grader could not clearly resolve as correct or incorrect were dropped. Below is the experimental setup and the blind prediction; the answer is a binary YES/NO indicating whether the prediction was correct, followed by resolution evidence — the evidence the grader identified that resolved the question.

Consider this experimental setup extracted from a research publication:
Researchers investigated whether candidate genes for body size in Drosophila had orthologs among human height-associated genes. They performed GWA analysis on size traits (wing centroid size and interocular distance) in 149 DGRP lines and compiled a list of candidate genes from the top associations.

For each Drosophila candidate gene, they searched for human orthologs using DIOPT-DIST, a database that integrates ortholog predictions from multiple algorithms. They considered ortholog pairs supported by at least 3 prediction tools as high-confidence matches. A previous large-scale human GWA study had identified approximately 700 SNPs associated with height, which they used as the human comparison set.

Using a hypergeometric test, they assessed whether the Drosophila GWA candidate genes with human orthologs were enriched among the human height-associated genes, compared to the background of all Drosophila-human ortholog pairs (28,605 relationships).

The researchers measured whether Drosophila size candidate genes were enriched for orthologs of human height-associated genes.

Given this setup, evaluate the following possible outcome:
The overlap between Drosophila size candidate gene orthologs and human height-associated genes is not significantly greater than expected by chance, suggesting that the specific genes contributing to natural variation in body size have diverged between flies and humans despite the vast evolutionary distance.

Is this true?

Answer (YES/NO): NO